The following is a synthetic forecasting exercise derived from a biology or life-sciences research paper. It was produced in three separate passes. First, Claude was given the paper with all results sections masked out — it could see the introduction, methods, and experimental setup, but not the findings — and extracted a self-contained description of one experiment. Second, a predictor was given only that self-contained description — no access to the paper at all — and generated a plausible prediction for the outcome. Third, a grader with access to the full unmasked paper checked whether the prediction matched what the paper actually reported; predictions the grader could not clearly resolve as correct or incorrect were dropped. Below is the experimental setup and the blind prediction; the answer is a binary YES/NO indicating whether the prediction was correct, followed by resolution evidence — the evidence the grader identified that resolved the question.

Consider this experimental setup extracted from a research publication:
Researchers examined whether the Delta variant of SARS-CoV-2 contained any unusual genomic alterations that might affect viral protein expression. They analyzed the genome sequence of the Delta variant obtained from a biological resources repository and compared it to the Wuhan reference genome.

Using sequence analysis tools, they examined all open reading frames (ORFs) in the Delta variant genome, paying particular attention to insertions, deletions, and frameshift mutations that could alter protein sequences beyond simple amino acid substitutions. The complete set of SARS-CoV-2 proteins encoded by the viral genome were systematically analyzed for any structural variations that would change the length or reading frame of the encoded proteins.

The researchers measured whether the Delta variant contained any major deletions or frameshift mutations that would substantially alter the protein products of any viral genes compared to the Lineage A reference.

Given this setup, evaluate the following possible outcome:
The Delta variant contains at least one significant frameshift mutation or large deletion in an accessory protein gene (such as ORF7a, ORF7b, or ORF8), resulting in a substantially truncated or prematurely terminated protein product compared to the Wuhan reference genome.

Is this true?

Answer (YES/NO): YES